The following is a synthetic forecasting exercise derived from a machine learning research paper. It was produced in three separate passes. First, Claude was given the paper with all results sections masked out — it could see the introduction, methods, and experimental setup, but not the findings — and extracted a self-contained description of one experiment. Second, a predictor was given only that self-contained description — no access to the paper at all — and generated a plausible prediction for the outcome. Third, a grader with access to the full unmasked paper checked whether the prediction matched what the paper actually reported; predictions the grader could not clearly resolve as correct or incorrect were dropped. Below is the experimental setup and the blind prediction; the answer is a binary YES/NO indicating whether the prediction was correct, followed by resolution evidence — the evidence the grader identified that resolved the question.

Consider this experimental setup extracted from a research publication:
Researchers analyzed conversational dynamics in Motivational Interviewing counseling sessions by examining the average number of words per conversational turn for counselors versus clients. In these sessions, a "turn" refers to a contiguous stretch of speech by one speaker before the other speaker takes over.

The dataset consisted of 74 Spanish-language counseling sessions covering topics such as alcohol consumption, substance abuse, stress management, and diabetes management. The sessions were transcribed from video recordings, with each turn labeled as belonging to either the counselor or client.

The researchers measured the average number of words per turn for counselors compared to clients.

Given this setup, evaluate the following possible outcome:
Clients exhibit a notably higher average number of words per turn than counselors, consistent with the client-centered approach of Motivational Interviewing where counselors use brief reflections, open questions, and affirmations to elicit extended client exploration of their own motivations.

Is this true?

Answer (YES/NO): NO